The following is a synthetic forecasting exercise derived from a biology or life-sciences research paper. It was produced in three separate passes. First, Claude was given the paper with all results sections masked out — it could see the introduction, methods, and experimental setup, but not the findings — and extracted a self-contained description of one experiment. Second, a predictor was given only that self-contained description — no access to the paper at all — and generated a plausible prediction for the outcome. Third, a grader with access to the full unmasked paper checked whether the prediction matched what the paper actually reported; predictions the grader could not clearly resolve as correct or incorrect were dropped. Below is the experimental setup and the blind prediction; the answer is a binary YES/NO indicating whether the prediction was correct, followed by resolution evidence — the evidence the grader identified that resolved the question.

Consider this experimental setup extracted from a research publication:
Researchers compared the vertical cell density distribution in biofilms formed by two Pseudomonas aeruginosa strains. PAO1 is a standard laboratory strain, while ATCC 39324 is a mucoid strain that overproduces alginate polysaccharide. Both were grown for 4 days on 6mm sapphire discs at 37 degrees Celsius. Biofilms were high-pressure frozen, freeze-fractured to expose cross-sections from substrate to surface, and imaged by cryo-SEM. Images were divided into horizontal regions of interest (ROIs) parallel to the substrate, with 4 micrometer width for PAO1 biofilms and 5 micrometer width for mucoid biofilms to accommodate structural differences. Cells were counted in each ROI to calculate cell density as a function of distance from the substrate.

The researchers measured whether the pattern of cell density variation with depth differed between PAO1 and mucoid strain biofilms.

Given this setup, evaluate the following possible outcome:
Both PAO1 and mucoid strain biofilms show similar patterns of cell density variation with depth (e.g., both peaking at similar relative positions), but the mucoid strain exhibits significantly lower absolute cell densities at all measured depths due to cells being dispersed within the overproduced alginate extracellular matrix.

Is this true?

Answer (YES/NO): NO